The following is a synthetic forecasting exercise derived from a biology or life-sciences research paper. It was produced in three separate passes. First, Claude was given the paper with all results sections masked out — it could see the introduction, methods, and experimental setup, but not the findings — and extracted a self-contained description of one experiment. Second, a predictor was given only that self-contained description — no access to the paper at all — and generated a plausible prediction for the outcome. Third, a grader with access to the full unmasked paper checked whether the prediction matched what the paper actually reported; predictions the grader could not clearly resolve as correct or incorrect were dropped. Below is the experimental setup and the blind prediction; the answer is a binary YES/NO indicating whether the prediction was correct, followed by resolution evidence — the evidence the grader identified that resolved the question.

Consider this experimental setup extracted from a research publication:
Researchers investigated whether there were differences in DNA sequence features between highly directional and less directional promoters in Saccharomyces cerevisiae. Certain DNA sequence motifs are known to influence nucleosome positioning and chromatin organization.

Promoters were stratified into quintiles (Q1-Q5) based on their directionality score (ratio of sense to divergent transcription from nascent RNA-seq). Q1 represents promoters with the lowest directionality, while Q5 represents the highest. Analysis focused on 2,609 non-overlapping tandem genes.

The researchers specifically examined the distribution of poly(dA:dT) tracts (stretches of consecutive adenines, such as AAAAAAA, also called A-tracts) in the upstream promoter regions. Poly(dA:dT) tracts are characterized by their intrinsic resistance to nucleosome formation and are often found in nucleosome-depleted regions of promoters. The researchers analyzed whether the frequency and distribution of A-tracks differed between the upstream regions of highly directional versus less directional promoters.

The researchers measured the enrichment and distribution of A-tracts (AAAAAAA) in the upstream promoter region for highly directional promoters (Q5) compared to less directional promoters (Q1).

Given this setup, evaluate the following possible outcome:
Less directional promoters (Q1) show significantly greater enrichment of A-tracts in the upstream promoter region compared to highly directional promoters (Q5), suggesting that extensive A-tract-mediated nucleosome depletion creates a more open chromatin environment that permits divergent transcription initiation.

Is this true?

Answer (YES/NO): NO